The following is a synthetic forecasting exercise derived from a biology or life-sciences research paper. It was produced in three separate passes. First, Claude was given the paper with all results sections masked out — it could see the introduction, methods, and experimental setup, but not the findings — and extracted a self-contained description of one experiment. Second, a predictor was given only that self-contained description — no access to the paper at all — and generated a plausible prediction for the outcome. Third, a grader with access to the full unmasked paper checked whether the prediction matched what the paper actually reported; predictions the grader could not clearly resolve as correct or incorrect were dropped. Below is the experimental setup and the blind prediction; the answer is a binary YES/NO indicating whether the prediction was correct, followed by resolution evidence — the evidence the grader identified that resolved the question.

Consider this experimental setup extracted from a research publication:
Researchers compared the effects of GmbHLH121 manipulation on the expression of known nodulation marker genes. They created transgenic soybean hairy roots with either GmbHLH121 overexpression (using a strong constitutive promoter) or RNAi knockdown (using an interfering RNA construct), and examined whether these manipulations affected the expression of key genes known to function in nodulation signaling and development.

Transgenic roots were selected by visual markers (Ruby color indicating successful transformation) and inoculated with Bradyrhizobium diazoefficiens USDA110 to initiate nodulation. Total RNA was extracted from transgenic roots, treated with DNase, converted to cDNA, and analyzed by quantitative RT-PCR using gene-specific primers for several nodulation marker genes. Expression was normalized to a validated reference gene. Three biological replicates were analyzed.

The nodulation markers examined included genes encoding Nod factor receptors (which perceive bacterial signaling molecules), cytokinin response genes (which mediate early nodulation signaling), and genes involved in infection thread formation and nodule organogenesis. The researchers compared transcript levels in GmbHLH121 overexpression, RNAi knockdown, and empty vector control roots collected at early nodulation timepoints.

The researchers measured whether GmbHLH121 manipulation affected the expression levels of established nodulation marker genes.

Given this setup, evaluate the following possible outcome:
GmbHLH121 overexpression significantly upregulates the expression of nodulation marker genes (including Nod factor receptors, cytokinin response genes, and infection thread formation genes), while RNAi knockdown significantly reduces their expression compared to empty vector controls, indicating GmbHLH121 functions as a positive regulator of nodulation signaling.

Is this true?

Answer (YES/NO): NO